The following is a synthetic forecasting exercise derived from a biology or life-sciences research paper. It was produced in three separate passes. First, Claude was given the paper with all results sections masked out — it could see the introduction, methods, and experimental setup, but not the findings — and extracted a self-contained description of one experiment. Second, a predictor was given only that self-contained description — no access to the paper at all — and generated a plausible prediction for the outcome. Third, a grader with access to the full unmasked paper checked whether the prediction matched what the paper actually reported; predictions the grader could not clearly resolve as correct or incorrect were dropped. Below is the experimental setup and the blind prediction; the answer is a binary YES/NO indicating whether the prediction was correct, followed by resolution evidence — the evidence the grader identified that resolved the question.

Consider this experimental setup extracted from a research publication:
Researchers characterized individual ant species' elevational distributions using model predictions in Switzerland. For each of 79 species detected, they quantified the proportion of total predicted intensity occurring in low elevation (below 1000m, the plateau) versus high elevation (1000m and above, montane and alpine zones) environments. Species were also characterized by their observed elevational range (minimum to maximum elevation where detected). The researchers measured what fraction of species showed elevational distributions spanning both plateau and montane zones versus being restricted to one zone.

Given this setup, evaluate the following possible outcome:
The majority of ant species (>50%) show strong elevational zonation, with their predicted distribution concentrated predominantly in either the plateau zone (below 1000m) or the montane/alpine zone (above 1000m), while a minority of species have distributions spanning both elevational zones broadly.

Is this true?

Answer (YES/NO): NO